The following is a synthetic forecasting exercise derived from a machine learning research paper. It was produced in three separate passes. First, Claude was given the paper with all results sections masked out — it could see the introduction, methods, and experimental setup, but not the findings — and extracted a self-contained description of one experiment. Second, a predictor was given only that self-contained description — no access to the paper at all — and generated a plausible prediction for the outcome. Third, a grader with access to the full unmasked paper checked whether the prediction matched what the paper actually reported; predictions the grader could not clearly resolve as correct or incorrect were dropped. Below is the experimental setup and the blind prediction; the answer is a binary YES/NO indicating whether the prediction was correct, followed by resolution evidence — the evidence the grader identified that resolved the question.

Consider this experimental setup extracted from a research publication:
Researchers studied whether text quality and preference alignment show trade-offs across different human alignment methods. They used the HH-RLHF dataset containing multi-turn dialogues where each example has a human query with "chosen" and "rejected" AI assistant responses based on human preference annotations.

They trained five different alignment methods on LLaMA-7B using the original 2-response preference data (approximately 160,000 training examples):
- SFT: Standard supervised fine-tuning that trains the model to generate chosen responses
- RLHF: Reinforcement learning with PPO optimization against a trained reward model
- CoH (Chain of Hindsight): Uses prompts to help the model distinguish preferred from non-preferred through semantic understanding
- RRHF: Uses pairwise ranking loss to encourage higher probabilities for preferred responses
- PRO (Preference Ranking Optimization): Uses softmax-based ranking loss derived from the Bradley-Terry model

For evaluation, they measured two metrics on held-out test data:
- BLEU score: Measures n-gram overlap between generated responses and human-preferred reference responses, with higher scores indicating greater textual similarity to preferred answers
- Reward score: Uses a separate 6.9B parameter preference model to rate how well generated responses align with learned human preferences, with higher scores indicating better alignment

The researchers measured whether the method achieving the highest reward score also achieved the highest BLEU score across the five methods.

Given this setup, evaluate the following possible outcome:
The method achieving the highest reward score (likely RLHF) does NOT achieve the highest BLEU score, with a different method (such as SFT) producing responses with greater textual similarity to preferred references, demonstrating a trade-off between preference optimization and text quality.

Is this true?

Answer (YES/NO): NO